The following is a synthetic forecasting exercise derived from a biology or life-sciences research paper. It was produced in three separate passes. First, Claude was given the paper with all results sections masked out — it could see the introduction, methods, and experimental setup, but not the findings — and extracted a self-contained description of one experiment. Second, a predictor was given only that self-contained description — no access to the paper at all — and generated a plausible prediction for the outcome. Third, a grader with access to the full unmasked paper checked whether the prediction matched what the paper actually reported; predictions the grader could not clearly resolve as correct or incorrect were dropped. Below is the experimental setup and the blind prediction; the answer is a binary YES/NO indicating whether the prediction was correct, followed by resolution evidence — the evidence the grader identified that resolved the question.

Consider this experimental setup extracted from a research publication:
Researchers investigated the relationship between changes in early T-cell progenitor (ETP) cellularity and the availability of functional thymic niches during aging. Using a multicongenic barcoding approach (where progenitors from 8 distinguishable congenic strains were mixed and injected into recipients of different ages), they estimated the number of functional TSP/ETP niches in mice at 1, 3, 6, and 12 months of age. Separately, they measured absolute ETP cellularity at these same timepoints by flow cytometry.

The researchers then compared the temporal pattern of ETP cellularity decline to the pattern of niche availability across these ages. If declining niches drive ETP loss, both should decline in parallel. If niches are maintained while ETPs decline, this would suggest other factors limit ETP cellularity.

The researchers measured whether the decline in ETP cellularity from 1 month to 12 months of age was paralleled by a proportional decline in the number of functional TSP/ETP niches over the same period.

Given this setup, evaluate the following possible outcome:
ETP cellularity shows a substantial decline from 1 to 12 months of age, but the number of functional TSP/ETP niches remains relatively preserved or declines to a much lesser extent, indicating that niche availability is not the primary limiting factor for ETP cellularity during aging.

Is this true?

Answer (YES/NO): YES